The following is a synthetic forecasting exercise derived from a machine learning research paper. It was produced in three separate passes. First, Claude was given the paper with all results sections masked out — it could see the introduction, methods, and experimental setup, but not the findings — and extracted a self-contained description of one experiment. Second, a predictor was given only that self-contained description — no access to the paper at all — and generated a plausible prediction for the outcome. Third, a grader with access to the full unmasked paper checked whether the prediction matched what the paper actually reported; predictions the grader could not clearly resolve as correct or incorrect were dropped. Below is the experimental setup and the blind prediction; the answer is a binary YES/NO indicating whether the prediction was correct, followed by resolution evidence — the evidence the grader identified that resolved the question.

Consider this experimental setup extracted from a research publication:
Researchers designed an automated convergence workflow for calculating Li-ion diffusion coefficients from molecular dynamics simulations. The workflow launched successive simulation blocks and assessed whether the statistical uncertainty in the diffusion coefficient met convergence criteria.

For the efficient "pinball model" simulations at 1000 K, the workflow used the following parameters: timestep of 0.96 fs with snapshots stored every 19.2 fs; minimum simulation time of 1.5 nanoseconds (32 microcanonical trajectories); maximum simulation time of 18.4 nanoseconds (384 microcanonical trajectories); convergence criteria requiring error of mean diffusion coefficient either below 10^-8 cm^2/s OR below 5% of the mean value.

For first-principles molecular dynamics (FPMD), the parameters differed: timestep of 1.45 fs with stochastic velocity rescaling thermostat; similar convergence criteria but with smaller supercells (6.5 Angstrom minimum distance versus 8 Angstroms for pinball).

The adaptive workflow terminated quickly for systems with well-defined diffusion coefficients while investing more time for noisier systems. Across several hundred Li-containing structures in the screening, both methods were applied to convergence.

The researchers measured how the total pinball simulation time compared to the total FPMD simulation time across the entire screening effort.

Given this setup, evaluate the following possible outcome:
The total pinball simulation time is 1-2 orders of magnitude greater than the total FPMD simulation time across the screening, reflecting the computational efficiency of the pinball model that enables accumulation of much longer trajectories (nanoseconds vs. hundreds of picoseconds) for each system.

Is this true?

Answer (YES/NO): NO